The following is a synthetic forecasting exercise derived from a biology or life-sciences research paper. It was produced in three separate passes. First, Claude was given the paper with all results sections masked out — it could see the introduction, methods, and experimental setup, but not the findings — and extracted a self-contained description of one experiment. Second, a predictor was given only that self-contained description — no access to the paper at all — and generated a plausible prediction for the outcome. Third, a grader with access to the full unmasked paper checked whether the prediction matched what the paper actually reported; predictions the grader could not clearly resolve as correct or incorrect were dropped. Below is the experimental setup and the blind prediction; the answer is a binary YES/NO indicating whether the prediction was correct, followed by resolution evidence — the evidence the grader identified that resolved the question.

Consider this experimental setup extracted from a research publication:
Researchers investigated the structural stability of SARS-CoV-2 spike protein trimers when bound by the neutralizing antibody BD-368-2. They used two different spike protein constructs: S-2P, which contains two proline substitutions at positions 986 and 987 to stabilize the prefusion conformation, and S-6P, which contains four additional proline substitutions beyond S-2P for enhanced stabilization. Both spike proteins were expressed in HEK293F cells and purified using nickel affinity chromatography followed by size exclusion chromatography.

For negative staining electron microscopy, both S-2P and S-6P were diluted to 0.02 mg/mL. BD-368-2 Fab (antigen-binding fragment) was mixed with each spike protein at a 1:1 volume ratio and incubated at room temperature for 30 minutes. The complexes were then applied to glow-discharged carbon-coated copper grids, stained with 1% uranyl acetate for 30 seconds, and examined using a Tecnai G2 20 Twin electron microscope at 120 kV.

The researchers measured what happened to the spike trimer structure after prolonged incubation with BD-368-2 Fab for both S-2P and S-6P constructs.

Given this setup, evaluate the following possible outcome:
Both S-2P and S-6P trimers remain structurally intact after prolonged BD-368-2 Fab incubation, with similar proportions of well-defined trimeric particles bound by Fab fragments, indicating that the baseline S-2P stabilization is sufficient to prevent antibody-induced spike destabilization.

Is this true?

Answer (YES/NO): NO